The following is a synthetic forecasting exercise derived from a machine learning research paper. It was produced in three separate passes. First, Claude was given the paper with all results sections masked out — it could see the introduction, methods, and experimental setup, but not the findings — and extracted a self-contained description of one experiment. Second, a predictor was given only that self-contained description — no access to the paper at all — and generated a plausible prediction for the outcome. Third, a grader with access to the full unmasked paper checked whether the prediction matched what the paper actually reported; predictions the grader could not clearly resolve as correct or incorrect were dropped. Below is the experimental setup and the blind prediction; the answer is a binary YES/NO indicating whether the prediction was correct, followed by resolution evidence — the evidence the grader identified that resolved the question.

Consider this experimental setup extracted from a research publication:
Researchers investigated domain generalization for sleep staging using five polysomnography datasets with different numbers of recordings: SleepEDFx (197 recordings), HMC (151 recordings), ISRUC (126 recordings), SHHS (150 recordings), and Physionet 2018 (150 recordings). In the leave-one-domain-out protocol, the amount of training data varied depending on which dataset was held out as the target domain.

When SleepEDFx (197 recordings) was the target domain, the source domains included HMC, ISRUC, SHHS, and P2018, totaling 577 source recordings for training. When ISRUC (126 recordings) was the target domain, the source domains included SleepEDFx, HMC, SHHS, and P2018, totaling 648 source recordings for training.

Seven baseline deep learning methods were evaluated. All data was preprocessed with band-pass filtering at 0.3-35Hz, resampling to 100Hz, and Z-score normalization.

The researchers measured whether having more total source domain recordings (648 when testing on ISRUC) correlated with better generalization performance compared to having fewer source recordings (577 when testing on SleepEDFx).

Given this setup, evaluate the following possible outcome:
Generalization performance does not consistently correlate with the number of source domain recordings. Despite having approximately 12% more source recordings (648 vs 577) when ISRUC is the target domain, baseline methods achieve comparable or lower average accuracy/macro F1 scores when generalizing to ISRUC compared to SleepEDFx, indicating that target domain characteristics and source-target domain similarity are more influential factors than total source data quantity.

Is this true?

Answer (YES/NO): NO